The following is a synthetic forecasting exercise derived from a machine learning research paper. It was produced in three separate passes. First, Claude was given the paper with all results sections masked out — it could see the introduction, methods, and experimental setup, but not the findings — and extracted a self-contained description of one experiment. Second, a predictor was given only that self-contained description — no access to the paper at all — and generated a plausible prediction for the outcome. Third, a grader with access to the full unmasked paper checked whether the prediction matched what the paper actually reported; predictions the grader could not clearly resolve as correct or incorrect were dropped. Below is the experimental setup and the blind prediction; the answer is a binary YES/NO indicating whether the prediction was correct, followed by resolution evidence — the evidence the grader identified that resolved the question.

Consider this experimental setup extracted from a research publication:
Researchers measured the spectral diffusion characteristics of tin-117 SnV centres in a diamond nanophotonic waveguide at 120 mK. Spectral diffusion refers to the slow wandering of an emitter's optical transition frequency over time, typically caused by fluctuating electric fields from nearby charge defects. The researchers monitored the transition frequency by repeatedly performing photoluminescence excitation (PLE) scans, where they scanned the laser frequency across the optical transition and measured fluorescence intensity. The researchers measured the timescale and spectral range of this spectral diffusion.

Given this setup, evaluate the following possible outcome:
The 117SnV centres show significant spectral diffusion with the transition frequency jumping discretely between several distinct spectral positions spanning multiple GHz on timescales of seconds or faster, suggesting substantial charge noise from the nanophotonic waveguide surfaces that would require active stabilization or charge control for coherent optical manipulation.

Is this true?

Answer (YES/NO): NO